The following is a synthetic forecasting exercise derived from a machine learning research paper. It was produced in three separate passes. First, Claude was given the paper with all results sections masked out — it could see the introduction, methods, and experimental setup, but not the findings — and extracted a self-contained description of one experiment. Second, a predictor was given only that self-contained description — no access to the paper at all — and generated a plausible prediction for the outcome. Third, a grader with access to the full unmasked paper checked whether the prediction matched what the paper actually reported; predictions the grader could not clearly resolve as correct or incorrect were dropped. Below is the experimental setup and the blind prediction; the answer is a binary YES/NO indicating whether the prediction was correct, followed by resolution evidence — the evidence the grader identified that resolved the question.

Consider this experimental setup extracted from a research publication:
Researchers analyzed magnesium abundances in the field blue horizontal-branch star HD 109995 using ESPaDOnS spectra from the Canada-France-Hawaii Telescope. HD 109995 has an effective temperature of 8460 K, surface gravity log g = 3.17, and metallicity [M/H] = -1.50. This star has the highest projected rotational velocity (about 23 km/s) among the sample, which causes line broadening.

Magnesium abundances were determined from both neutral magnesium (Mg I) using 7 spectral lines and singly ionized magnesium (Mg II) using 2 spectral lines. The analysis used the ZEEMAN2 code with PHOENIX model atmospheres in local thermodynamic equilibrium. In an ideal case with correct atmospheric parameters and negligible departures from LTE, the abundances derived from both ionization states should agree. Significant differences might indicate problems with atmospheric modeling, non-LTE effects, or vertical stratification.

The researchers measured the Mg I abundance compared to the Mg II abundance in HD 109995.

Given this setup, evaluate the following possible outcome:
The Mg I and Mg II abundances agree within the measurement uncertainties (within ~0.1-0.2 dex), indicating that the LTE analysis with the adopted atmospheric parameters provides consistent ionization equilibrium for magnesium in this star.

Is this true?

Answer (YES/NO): NO